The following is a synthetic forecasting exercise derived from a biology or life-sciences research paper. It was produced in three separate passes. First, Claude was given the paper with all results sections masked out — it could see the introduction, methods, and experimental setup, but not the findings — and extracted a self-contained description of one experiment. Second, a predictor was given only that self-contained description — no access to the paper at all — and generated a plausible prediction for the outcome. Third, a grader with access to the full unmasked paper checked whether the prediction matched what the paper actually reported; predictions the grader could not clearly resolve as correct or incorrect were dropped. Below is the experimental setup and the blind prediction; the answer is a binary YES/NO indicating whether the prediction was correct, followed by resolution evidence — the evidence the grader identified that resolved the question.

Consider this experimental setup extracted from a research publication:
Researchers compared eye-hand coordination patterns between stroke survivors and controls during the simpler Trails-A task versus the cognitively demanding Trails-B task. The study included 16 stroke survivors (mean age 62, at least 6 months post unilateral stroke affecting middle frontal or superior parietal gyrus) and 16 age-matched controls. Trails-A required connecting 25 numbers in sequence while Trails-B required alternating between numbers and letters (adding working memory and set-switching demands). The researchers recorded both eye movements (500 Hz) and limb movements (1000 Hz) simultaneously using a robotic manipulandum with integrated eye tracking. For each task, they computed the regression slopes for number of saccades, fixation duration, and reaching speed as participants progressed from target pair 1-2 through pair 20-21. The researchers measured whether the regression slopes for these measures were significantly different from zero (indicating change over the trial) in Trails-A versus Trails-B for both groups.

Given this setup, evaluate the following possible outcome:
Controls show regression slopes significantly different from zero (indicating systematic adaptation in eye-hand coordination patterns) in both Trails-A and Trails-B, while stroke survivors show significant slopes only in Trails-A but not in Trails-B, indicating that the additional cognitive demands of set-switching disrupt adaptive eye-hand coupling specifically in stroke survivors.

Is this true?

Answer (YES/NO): NO